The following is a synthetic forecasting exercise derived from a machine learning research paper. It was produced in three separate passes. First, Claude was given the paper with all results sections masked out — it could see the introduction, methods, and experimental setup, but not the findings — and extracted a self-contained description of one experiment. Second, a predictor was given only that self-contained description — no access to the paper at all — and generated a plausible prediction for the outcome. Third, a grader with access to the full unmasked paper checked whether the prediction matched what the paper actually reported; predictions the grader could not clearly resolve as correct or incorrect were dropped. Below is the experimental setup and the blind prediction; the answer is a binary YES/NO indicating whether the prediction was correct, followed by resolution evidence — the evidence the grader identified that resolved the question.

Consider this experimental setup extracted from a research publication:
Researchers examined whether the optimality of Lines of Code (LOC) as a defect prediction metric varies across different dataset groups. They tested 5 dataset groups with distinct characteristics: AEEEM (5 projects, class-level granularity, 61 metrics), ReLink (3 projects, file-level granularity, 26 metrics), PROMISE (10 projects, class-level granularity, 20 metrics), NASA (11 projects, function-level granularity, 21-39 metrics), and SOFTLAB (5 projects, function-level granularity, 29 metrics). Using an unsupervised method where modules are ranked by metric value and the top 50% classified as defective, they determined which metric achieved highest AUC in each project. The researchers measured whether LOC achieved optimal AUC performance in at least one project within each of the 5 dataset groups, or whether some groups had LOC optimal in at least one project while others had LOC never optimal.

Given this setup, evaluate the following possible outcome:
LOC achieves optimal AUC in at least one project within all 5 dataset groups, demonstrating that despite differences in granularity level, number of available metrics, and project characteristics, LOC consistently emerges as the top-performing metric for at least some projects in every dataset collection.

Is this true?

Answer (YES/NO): NO